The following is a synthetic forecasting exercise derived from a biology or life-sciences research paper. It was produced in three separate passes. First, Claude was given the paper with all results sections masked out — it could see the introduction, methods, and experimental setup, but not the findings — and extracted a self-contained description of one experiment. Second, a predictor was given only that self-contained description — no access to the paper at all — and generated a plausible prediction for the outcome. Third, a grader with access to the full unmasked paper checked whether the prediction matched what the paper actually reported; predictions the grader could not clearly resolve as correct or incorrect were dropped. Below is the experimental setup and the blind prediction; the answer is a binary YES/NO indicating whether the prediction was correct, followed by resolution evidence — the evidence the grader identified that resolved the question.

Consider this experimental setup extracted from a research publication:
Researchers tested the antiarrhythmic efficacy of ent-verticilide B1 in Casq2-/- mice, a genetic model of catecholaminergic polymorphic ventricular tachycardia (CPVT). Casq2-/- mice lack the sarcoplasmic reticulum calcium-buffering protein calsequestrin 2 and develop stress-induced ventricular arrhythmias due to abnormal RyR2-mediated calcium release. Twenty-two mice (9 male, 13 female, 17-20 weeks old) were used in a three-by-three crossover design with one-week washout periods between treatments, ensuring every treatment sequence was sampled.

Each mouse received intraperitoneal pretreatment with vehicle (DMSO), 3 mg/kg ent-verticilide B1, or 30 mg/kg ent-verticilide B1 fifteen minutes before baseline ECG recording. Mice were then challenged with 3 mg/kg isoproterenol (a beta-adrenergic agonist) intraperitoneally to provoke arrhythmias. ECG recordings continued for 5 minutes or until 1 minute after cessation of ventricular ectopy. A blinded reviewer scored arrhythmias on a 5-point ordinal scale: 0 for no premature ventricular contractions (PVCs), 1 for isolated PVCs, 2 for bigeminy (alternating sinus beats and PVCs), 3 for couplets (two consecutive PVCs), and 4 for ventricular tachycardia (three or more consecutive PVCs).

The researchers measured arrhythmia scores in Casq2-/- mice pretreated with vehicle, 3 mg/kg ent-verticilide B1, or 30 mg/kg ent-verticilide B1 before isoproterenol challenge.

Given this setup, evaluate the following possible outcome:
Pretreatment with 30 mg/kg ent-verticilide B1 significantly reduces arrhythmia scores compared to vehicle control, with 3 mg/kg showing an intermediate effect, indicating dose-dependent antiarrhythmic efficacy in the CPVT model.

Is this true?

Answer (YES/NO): NO